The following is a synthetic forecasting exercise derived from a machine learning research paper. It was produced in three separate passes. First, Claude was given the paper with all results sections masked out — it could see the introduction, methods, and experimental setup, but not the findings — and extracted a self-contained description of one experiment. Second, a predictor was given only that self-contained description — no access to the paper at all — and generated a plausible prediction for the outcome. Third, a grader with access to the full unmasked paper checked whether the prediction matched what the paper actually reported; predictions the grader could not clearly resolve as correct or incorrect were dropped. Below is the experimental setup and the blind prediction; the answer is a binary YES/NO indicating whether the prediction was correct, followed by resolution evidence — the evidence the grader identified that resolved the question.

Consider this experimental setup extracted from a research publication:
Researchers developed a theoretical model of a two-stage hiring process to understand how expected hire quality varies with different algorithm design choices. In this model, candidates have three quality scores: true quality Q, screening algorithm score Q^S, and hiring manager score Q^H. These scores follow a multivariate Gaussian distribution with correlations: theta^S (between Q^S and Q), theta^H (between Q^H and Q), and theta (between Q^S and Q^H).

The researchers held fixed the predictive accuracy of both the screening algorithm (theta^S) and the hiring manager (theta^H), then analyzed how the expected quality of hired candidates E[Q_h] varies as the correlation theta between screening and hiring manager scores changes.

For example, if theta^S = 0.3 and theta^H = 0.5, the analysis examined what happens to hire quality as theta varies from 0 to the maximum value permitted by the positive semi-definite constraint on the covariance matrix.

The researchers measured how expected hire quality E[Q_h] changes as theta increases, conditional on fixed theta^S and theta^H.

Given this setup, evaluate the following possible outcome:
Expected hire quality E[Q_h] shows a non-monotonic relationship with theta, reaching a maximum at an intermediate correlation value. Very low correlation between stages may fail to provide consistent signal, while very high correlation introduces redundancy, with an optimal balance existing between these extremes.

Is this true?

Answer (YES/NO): NO